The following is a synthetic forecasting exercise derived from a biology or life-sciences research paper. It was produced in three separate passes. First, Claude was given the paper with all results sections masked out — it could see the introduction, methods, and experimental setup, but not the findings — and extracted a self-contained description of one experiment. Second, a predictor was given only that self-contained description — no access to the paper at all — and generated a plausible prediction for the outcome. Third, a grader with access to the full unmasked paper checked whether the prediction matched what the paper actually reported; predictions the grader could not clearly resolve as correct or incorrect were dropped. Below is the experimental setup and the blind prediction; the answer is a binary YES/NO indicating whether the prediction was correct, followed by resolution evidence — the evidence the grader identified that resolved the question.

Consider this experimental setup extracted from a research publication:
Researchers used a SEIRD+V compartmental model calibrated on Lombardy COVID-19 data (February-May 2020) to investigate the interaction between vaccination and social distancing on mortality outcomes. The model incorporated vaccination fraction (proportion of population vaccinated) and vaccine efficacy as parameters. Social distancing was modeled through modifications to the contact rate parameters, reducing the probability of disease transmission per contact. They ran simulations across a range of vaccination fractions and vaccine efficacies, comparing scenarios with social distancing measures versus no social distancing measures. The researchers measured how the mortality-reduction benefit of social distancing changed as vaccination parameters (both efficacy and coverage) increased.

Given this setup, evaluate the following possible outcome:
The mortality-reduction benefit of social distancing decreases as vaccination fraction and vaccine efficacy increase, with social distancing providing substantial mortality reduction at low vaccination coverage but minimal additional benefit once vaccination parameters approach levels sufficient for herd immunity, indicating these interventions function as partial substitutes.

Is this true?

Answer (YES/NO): YES